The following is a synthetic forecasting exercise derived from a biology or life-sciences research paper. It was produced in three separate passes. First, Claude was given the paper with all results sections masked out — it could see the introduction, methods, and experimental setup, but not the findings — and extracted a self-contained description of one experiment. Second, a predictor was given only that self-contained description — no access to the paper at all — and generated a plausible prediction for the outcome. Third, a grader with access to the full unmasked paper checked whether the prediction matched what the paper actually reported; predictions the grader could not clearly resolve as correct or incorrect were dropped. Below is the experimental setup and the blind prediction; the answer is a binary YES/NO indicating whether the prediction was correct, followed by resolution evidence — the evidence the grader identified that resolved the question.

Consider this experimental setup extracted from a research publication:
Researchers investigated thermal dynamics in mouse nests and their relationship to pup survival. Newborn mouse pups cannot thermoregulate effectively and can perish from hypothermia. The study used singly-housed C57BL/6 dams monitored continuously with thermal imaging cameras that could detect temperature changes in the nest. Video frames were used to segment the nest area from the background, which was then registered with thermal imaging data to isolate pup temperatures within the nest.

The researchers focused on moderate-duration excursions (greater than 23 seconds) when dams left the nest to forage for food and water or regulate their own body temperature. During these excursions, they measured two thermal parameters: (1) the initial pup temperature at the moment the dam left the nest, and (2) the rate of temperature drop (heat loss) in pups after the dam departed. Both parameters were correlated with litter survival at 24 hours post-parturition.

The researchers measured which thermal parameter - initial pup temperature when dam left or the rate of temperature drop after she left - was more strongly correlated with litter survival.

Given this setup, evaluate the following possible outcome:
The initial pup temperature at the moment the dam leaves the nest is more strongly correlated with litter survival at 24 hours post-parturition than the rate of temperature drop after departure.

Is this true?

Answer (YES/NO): NO